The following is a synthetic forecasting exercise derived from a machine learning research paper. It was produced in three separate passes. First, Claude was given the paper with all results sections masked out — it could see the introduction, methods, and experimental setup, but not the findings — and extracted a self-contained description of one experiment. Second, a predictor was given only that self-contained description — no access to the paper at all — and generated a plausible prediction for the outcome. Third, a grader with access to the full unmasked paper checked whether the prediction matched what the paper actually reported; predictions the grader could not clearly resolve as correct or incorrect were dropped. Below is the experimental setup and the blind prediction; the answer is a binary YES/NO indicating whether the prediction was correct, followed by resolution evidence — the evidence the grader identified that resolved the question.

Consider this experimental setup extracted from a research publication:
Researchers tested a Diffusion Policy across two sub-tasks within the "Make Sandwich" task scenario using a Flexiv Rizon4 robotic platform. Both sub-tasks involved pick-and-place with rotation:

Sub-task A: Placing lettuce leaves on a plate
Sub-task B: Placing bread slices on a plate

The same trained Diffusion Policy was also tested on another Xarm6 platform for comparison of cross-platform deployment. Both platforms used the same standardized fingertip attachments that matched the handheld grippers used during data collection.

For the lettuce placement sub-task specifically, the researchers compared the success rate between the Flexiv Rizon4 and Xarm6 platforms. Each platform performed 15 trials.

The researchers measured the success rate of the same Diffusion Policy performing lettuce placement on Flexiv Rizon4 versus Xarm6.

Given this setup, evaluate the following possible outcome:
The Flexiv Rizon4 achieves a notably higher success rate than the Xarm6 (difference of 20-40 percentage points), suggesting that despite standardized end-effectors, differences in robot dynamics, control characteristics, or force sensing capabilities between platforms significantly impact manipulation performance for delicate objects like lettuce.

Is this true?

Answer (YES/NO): NO